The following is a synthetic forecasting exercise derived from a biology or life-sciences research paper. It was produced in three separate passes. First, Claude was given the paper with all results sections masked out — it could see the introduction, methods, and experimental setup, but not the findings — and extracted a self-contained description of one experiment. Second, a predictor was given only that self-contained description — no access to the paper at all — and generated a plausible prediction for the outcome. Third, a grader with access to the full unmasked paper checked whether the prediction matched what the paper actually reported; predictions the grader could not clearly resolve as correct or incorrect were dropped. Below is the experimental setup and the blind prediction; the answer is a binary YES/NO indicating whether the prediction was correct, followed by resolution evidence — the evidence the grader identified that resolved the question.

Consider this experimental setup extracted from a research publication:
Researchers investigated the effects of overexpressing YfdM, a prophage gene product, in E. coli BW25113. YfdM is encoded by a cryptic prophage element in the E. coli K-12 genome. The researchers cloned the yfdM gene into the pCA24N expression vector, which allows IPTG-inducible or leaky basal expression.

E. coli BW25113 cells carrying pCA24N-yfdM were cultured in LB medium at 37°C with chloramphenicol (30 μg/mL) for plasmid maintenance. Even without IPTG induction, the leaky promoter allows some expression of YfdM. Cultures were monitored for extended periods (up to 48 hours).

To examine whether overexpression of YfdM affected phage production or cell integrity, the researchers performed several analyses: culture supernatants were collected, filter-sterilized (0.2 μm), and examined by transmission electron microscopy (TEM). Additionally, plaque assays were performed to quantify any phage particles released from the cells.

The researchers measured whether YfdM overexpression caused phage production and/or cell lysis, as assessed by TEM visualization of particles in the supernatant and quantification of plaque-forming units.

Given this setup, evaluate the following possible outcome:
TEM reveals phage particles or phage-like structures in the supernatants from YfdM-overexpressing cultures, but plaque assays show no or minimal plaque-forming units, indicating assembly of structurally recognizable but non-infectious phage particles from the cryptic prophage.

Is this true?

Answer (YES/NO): NO